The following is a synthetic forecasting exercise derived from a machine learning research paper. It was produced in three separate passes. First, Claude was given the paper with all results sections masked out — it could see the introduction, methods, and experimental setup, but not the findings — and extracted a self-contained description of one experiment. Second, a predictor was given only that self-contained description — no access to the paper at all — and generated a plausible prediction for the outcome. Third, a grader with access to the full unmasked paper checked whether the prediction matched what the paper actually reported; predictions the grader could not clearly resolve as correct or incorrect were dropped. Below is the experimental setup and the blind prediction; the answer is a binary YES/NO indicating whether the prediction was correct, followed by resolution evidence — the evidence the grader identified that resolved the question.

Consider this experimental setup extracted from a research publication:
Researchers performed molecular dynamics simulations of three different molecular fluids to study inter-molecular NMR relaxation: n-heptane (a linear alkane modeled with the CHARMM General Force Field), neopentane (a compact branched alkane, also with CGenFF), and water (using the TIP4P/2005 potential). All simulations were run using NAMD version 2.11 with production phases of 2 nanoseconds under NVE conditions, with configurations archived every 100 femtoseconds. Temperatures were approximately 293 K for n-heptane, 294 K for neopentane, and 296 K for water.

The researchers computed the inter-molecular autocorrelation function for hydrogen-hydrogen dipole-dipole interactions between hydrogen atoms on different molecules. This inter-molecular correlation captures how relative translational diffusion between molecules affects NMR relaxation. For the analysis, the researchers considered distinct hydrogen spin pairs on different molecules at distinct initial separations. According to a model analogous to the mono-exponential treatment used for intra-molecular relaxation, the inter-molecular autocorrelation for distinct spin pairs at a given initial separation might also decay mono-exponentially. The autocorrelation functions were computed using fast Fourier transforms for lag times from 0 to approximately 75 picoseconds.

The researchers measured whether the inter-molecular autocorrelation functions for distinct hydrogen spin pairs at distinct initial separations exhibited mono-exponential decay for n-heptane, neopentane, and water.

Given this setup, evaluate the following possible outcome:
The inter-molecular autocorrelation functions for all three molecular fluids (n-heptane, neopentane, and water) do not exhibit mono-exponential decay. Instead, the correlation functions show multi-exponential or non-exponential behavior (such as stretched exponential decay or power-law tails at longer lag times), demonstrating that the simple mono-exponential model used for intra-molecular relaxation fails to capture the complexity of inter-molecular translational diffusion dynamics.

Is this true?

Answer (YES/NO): YES